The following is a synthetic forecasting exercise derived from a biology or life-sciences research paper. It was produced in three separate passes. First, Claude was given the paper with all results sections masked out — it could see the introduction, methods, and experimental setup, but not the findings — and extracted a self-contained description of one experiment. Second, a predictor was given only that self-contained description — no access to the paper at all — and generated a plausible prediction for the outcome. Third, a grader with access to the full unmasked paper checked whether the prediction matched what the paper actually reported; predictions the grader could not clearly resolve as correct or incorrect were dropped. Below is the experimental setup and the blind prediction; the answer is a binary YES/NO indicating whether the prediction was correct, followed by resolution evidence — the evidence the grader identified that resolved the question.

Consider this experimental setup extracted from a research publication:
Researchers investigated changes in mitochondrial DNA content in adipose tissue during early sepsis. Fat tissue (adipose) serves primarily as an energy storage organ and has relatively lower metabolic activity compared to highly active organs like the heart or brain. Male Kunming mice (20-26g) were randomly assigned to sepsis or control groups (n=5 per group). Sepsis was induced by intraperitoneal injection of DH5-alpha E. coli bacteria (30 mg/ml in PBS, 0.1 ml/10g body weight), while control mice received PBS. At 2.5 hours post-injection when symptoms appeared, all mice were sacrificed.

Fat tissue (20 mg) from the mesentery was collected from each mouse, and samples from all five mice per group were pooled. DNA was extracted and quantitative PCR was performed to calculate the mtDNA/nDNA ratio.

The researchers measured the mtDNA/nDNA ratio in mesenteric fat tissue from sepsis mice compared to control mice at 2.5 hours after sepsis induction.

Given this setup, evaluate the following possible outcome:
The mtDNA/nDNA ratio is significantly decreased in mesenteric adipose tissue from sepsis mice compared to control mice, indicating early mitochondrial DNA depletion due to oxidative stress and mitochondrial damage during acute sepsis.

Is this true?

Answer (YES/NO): NO